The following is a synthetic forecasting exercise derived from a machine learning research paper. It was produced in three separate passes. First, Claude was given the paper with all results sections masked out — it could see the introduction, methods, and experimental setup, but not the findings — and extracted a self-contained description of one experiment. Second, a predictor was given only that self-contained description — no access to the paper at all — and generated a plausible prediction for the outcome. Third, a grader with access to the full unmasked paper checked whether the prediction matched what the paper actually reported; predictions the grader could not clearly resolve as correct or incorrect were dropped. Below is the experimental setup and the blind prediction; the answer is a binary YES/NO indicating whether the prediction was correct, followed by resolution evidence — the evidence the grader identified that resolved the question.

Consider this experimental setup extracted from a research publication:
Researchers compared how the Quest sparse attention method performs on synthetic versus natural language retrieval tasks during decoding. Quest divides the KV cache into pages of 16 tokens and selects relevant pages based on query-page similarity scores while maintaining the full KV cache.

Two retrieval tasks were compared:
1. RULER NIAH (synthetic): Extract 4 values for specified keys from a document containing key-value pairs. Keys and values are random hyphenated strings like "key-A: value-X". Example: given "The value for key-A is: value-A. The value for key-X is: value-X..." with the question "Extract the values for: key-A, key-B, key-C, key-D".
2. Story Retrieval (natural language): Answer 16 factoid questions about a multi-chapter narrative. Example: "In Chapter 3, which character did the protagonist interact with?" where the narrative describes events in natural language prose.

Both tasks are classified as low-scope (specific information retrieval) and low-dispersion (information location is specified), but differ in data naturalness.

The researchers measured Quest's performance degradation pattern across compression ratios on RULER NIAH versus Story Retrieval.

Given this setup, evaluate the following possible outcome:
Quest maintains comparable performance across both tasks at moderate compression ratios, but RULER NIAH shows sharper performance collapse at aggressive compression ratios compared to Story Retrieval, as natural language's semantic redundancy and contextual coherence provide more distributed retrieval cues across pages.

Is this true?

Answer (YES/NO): NO